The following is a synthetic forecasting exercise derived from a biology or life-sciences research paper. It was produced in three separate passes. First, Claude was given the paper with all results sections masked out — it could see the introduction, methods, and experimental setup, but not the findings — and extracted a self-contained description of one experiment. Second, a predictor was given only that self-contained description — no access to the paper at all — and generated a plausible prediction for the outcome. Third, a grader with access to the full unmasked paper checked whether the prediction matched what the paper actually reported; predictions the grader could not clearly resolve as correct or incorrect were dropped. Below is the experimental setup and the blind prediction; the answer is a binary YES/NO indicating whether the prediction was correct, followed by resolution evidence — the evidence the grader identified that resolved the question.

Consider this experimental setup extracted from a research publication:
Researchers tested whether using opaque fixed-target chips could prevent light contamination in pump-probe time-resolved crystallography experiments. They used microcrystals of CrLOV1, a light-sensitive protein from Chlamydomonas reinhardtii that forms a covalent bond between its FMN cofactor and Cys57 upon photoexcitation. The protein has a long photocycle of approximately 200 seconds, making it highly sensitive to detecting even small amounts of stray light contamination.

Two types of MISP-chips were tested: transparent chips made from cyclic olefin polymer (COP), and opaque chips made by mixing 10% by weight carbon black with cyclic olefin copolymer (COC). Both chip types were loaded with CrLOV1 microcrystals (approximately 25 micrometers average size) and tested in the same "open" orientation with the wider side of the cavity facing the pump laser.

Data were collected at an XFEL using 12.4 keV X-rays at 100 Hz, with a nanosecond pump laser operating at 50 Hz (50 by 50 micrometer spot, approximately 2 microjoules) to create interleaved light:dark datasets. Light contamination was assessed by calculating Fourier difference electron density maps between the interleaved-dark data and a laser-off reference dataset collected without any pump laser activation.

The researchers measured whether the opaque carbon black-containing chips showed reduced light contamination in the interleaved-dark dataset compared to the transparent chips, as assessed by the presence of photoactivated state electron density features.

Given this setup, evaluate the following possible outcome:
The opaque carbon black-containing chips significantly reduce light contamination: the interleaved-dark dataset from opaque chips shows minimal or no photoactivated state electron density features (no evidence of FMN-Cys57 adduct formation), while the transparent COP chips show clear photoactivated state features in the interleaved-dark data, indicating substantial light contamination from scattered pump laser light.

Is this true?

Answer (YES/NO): NO